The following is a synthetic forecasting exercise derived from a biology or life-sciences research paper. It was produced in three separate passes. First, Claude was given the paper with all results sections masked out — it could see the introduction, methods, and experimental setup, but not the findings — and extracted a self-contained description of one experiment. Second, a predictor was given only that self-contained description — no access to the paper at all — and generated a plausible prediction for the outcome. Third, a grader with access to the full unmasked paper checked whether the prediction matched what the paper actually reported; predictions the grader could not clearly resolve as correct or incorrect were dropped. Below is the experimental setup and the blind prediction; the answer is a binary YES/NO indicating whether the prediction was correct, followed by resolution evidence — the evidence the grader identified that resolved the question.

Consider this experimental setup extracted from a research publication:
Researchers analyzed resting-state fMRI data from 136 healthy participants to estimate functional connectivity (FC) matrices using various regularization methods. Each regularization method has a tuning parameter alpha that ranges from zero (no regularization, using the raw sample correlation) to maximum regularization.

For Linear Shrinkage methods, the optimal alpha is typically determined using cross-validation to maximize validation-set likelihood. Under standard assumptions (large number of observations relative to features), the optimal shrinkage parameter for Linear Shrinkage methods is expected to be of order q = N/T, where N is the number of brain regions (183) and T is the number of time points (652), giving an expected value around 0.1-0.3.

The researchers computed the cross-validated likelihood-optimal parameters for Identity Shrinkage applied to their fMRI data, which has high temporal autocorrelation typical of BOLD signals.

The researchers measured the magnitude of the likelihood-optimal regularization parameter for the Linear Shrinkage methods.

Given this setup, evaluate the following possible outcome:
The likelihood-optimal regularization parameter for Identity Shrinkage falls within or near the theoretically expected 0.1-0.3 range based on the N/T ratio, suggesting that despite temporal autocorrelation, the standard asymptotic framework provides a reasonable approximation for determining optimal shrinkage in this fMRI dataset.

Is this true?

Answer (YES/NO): NO